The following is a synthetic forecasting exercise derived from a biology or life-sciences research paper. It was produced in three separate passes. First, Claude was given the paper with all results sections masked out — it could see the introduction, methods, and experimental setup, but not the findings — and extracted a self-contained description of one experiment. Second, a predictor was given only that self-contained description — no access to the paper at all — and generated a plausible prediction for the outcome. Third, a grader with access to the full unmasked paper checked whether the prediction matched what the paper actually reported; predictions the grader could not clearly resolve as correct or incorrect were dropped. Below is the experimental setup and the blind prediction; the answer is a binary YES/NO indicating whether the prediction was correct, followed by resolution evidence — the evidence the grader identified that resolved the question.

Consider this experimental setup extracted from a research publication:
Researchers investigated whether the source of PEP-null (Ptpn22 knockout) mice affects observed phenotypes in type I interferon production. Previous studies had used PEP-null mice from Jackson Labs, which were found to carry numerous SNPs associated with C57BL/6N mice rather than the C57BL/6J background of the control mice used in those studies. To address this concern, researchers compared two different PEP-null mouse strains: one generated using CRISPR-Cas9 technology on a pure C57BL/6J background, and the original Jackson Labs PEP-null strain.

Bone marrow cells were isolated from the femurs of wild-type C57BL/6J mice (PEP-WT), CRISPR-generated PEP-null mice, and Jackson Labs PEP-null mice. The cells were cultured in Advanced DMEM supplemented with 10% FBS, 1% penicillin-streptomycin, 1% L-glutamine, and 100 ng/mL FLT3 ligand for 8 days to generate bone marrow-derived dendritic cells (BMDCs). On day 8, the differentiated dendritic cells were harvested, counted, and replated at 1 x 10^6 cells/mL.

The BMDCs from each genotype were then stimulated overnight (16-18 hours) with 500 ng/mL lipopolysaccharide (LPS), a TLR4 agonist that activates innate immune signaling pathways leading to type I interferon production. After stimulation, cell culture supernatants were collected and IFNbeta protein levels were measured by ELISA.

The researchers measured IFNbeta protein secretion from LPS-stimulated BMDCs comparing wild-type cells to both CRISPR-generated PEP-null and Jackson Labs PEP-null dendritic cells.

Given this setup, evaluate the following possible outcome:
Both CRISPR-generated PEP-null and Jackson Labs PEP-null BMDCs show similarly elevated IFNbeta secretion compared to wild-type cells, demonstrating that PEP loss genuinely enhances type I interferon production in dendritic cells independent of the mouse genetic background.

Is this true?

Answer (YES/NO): NO